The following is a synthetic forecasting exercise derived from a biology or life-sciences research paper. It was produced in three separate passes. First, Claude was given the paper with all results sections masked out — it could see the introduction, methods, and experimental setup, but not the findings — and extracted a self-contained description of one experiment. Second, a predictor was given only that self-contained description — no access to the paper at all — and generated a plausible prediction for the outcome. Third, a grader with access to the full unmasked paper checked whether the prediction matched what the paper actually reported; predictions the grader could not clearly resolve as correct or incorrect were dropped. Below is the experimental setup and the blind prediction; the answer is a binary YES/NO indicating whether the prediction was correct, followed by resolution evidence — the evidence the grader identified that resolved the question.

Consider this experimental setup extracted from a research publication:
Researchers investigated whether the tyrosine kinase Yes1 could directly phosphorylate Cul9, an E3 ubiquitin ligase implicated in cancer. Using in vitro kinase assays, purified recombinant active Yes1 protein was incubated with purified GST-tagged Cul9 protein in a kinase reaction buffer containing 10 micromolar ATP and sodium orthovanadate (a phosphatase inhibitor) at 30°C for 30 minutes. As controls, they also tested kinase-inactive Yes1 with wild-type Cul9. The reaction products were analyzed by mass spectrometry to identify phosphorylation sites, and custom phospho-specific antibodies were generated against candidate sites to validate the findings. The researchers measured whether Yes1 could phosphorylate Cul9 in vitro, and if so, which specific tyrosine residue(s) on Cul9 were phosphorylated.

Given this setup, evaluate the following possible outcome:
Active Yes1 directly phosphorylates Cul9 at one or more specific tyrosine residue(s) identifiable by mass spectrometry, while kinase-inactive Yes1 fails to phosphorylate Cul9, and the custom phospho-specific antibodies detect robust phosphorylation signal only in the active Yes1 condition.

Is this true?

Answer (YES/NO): YES